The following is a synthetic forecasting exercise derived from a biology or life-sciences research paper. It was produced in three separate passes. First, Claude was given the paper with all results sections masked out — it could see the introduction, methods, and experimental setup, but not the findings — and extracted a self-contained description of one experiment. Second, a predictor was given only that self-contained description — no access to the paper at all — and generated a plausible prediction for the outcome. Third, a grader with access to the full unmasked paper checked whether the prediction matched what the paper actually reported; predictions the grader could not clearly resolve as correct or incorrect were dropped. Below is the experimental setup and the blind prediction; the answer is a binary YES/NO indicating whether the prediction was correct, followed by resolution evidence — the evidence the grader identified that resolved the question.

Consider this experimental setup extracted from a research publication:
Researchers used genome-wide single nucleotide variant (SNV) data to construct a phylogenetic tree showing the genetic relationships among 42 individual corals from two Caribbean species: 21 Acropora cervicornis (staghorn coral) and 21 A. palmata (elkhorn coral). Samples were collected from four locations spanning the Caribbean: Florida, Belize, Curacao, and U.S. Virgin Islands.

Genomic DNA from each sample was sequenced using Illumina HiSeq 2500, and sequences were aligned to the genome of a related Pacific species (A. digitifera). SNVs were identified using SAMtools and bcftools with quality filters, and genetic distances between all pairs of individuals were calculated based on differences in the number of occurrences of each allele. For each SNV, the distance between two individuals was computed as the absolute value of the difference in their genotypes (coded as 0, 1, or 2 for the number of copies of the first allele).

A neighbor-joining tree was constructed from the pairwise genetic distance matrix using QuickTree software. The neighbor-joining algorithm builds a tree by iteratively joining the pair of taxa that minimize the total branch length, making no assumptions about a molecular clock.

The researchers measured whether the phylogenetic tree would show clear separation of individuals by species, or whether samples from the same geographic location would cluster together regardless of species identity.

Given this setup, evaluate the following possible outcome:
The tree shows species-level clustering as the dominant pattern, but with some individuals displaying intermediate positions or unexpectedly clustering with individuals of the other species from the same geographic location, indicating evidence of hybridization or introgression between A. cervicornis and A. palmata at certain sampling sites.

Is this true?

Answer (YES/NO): NO